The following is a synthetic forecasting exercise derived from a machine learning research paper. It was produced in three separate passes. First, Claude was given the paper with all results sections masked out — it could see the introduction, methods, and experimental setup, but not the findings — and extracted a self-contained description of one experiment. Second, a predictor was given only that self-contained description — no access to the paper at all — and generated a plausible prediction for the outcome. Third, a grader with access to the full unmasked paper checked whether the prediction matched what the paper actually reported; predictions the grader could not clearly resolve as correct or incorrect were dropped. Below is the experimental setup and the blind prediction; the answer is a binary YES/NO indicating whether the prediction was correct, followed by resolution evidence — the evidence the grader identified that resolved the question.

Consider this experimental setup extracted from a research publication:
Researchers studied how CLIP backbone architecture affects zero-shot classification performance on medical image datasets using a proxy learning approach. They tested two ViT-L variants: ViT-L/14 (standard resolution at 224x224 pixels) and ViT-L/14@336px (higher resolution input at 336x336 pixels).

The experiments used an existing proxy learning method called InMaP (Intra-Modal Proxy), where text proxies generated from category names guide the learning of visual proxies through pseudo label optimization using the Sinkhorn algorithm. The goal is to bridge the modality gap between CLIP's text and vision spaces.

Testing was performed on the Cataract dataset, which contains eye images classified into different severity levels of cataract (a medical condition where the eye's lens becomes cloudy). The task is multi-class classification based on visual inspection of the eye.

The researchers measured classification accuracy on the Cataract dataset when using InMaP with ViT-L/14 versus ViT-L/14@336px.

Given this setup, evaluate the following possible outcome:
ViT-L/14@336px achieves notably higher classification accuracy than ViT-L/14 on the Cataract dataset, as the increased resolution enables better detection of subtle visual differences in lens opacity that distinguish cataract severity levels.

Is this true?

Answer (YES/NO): NO